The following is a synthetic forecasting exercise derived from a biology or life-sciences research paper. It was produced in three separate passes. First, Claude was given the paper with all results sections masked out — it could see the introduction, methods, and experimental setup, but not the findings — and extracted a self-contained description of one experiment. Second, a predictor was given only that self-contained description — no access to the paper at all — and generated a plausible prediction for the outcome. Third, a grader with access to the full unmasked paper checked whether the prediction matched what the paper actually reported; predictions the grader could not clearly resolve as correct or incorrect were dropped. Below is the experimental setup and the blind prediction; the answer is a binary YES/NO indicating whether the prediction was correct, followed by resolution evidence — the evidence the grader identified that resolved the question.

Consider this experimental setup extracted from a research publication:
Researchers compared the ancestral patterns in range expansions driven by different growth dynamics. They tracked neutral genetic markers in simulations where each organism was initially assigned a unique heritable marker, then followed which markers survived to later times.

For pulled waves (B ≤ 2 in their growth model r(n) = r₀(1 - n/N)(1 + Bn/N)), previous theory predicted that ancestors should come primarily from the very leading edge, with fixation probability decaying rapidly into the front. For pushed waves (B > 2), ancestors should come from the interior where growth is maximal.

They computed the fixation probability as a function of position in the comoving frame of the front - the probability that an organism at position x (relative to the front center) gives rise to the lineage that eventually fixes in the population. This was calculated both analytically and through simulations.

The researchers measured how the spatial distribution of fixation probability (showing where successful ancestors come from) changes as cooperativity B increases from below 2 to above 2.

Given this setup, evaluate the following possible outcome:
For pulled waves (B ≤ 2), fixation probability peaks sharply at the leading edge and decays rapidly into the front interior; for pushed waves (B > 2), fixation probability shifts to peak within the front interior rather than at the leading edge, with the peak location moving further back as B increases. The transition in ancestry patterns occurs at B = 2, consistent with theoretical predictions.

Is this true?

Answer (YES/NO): YES